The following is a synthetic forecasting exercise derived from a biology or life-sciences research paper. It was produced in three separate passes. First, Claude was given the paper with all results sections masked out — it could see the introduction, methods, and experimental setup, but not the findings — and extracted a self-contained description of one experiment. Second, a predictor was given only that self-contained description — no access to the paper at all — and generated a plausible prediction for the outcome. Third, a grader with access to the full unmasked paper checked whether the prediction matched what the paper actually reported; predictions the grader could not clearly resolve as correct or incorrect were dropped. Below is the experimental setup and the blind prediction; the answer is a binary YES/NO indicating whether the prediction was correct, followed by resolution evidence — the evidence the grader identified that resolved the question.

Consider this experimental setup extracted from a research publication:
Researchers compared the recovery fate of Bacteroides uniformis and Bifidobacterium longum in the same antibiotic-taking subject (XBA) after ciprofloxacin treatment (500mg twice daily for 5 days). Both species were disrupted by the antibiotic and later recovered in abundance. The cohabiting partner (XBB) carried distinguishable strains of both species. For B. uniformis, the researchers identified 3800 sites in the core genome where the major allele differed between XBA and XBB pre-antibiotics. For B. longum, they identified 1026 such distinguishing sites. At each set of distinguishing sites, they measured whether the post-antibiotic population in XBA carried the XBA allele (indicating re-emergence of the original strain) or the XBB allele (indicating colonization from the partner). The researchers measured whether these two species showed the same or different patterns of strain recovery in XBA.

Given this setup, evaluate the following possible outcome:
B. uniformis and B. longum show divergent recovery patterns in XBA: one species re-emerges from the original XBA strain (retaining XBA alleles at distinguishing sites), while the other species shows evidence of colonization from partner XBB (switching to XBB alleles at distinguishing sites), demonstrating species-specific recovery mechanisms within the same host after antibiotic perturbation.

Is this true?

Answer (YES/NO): YES